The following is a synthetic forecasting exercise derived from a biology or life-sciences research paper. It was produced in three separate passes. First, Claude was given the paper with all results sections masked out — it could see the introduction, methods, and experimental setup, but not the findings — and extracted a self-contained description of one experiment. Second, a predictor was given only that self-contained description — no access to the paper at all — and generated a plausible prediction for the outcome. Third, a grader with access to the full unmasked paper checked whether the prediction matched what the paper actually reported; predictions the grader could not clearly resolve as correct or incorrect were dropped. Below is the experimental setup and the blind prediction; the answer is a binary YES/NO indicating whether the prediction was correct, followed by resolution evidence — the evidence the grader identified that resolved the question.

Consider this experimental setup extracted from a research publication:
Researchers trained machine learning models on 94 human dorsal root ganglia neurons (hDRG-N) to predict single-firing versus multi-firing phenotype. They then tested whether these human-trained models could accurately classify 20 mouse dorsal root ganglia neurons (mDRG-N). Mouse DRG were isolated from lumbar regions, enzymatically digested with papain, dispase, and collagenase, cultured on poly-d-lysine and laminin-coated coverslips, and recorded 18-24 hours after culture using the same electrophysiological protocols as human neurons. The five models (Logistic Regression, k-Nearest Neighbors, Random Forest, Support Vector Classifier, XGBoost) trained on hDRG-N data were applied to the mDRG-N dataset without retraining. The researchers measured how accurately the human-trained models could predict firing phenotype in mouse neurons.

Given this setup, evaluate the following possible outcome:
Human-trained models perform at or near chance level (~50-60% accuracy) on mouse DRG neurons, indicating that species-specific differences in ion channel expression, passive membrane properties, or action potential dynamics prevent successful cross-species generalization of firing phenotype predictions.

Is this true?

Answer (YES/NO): NO